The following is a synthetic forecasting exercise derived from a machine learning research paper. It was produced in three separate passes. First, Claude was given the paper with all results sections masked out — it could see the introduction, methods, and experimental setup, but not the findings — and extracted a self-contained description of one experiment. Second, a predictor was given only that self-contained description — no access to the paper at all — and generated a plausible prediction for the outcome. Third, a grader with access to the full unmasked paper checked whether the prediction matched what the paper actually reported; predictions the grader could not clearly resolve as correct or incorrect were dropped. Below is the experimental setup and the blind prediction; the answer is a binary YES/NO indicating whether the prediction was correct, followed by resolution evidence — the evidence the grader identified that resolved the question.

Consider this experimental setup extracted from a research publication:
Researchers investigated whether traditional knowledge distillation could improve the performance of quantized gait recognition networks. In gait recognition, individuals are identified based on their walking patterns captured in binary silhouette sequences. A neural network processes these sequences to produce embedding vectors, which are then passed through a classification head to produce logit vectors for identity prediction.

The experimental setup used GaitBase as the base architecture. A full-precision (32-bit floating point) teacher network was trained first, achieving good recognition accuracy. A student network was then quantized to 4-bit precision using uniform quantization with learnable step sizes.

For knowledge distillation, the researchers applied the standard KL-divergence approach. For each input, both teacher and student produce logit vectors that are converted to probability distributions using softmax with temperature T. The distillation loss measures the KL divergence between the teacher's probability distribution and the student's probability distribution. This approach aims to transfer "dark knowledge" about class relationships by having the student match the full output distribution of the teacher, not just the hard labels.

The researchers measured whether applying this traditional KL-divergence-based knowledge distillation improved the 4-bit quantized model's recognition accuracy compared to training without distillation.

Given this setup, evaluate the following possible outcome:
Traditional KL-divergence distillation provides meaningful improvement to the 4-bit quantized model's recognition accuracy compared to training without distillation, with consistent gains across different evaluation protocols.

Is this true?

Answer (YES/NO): NO